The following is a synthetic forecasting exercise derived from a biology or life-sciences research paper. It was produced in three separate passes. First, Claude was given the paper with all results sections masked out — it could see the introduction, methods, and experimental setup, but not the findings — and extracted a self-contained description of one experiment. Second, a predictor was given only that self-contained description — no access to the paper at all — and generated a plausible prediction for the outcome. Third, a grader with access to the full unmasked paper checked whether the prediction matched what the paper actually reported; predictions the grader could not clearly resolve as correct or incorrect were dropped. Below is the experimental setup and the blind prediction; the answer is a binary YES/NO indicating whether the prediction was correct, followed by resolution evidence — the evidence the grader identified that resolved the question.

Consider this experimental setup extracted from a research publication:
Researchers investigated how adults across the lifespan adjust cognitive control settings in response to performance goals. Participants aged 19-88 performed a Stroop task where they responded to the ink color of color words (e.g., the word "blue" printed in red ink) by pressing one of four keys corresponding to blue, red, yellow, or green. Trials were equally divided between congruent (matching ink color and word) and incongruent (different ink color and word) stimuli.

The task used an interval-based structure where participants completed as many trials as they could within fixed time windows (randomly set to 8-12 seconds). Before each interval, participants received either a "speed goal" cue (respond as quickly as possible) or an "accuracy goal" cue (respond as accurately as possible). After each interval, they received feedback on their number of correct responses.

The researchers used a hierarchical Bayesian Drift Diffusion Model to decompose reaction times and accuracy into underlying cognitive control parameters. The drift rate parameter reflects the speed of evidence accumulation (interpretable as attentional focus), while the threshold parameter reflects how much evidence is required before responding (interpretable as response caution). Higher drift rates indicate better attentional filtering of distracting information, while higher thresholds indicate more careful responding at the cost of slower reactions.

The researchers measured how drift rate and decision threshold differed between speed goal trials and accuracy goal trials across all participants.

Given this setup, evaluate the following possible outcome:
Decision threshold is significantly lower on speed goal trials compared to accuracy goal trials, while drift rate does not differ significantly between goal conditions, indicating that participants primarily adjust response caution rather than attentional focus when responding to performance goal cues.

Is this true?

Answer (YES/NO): NO